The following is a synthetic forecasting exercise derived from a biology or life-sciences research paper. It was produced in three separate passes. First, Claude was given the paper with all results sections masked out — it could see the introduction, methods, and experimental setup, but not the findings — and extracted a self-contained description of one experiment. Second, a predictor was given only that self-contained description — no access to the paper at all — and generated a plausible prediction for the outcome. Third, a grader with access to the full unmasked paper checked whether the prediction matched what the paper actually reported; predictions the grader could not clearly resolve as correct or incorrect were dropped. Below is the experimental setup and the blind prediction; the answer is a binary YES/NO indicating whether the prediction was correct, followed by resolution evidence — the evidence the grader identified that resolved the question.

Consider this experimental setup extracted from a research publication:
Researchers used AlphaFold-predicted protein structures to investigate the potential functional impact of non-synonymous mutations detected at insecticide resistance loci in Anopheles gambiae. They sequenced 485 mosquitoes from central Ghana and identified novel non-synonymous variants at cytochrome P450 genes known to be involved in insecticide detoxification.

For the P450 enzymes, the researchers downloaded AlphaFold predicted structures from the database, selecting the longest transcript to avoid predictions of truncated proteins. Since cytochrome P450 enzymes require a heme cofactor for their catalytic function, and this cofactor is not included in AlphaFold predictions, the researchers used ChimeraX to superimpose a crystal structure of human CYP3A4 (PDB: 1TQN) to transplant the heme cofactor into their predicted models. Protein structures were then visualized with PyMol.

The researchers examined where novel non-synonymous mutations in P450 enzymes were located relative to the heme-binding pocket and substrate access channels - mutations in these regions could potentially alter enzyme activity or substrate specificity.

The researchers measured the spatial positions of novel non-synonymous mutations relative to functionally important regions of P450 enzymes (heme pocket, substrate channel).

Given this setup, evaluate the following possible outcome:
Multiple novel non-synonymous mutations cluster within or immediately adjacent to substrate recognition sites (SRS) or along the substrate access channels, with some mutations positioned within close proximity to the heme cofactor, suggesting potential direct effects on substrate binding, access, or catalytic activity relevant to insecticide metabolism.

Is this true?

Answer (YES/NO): NO